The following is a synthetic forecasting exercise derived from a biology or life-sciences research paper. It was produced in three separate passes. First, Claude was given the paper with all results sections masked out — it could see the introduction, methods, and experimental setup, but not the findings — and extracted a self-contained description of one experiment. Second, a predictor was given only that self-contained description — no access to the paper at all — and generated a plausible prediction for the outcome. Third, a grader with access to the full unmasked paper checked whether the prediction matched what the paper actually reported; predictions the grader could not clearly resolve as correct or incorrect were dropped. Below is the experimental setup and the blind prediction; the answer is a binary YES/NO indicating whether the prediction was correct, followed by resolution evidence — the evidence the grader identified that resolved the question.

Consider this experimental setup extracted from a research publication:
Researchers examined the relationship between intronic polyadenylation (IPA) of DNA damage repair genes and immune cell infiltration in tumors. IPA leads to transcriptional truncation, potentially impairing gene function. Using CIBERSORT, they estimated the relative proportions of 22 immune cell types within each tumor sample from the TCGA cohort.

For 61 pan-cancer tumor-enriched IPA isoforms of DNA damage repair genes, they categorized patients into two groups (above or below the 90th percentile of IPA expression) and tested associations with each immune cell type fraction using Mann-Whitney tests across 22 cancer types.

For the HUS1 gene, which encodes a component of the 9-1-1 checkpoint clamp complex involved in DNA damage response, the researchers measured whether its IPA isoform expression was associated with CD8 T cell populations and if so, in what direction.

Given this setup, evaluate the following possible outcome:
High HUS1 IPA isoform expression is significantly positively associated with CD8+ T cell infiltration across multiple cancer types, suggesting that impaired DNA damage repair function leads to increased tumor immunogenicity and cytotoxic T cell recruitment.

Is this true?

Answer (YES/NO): YES